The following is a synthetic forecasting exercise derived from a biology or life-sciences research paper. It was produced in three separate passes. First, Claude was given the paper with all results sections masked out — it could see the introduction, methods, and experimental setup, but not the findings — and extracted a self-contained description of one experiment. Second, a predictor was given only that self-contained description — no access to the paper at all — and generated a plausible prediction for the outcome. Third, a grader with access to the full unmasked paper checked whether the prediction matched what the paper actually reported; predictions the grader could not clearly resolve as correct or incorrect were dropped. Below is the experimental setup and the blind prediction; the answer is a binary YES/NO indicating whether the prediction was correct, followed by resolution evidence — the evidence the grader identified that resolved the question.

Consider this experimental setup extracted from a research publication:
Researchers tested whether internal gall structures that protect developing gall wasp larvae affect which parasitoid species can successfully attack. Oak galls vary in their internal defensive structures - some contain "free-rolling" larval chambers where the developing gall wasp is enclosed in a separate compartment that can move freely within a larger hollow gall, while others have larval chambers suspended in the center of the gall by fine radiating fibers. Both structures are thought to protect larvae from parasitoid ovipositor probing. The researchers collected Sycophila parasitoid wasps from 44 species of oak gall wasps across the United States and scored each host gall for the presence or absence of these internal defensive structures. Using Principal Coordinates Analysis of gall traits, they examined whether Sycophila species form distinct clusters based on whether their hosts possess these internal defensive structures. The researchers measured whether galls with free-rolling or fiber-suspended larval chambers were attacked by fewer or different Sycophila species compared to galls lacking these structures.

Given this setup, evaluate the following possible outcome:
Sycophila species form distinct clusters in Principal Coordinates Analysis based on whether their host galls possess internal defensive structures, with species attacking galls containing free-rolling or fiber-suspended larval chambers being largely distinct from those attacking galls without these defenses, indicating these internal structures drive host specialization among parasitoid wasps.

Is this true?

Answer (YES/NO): NO